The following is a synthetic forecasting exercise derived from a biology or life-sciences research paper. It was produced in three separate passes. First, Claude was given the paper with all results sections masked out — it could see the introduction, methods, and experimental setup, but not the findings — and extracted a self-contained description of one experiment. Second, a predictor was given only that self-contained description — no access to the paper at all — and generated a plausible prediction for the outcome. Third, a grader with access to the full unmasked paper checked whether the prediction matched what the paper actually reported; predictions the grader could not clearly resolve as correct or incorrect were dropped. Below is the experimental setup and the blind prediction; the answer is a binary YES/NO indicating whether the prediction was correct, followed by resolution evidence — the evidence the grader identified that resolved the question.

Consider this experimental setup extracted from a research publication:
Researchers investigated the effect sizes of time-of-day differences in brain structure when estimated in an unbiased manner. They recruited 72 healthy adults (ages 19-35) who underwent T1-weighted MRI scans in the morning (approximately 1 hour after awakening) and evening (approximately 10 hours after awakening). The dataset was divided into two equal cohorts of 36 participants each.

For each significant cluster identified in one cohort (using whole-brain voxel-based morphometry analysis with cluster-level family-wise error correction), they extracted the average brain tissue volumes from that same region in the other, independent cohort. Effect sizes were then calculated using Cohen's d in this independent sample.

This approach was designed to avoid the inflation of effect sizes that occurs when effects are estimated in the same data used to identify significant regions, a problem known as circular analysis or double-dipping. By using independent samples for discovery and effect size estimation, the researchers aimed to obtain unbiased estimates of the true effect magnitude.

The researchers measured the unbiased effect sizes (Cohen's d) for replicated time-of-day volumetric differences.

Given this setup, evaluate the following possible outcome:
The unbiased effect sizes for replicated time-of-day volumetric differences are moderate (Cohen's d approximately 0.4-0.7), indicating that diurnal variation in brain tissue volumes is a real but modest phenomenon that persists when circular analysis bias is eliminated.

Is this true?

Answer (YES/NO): YES